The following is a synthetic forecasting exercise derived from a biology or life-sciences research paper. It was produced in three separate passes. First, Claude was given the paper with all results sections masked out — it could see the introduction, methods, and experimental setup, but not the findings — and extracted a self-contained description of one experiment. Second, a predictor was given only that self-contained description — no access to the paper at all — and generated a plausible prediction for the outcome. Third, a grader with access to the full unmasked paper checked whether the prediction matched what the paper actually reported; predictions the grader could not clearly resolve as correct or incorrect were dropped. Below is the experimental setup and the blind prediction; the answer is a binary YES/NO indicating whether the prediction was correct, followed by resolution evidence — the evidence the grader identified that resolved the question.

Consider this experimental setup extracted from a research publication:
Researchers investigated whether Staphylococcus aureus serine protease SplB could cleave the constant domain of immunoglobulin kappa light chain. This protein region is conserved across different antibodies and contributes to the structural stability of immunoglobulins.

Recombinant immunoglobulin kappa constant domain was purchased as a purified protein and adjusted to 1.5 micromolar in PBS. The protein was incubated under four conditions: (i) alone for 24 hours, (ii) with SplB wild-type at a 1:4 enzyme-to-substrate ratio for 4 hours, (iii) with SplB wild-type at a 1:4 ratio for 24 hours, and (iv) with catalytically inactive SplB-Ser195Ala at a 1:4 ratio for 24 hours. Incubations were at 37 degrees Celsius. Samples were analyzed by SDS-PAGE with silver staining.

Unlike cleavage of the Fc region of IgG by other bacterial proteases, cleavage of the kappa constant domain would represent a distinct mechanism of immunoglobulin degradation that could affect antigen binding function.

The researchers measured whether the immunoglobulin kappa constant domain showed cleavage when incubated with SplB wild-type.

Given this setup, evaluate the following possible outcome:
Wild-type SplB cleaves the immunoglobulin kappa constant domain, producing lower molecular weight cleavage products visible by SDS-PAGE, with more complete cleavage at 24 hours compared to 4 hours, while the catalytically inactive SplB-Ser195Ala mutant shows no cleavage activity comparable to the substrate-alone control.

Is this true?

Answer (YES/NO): YES